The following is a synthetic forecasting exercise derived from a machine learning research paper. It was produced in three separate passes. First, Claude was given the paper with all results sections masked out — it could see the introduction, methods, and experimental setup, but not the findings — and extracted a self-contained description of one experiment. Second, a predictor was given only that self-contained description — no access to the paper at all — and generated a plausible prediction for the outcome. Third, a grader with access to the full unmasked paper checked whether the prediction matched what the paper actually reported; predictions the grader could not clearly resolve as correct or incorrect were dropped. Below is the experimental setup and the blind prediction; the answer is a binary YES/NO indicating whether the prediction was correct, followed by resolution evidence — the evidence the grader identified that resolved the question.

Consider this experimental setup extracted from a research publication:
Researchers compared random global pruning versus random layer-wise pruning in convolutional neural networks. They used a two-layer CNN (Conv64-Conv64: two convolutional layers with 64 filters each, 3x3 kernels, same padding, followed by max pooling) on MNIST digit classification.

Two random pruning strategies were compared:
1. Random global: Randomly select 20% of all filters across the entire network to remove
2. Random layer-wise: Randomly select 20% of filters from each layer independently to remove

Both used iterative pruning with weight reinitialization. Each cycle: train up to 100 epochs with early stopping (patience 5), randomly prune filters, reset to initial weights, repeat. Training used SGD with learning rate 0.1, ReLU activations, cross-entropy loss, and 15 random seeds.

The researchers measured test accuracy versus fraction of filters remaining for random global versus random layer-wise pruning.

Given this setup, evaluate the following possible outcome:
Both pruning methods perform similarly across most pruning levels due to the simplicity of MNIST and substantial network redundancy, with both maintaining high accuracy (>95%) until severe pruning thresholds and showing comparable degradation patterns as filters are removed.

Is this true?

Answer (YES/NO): NO